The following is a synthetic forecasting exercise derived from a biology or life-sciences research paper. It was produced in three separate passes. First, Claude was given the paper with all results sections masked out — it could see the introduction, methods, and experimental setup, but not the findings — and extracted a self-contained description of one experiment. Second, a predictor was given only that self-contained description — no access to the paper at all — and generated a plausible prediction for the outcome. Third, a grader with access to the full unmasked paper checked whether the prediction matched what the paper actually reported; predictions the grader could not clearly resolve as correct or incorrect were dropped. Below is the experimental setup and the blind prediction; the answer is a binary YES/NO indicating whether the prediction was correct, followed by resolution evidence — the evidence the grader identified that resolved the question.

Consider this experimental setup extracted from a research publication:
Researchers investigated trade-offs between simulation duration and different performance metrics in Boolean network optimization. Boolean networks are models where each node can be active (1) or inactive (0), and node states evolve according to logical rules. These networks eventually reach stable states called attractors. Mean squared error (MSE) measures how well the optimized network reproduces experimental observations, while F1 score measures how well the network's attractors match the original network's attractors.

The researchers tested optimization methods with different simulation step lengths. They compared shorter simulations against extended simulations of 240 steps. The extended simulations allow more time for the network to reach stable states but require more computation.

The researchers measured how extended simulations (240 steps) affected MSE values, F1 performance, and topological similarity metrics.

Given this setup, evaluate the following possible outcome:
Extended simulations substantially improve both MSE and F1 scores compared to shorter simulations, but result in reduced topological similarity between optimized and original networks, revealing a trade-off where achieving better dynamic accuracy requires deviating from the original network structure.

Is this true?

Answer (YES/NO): NO